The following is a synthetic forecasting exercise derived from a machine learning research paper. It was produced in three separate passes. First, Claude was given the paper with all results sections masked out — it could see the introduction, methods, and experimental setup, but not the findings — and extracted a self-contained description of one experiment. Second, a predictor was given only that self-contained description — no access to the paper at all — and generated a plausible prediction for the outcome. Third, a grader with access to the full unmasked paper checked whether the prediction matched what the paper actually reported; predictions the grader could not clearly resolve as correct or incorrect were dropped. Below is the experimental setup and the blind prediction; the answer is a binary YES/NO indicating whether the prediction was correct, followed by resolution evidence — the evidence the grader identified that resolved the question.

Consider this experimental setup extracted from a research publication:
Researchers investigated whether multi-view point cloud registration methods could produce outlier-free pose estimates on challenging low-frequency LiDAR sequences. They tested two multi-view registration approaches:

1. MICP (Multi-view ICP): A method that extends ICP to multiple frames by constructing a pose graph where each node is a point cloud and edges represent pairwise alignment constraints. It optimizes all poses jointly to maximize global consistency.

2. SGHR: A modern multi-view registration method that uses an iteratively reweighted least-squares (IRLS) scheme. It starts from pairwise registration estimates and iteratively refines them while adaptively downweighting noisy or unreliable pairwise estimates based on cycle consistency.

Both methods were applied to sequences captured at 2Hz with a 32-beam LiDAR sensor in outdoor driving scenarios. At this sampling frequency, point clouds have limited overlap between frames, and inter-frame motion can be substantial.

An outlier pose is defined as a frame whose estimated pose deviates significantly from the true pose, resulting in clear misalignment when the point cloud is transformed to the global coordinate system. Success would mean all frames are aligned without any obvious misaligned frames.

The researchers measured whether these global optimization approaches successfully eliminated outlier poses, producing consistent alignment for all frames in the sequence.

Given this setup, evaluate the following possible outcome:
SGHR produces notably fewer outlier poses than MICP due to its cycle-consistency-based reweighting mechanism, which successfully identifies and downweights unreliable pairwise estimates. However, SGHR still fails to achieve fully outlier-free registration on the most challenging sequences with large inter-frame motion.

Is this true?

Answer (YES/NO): NO